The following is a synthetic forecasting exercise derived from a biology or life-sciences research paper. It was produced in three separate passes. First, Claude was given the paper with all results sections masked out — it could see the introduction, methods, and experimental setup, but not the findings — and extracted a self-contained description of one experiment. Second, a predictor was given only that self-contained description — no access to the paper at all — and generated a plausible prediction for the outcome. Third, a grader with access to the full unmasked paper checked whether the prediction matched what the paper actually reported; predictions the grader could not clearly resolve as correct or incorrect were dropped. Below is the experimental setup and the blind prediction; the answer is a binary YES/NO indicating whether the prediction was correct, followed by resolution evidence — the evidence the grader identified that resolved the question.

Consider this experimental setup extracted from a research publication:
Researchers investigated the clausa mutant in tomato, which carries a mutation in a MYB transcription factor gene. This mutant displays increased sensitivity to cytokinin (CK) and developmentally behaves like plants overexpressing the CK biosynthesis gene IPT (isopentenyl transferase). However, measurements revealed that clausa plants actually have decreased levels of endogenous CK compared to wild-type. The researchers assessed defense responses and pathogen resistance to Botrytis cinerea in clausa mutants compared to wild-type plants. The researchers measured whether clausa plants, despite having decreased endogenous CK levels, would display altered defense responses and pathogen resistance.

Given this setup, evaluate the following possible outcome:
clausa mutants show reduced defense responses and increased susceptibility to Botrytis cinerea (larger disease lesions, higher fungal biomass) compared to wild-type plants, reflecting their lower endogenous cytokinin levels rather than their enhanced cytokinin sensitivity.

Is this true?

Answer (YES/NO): NO